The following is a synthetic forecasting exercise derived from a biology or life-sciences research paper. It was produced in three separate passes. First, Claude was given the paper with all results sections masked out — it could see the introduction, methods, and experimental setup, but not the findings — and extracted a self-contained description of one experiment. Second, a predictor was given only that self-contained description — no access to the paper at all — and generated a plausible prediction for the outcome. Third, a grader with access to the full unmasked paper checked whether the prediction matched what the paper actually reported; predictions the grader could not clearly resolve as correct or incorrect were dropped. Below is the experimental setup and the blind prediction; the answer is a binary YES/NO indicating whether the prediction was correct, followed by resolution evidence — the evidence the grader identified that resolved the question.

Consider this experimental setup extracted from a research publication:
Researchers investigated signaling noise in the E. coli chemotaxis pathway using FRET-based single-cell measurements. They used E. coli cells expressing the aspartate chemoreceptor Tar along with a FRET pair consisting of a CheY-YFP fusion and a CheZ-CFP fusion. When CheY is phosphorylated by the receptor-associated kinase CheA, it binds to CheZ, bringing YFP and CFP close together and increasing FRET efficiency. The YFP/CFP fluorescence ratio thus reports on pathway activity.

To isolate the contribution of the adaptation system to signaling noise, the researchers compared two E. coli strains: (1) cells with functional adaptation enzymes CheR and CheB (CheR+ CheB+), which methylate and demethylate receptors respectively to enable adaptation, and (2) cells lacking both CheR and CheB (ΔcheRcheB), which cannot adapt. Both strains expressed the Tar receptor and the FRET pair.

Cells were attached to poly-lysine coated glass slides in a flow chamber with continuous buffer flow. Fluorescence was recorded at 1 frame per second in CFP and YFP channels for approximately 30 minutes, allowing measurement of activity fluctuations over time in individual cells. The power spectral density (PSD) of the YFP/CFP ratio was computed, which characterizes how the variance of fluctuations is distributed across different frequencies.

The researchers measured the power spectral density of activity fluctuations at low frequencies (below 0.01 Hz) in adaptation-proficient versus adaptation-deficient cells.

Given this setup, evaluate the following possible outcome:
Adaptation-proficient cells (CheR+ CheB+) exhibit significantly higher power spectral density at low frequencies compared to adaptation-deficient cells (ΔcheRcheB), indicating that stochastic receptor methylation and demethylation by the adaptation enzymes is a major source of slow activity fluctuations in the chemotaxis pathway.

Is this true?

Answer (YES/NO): NO